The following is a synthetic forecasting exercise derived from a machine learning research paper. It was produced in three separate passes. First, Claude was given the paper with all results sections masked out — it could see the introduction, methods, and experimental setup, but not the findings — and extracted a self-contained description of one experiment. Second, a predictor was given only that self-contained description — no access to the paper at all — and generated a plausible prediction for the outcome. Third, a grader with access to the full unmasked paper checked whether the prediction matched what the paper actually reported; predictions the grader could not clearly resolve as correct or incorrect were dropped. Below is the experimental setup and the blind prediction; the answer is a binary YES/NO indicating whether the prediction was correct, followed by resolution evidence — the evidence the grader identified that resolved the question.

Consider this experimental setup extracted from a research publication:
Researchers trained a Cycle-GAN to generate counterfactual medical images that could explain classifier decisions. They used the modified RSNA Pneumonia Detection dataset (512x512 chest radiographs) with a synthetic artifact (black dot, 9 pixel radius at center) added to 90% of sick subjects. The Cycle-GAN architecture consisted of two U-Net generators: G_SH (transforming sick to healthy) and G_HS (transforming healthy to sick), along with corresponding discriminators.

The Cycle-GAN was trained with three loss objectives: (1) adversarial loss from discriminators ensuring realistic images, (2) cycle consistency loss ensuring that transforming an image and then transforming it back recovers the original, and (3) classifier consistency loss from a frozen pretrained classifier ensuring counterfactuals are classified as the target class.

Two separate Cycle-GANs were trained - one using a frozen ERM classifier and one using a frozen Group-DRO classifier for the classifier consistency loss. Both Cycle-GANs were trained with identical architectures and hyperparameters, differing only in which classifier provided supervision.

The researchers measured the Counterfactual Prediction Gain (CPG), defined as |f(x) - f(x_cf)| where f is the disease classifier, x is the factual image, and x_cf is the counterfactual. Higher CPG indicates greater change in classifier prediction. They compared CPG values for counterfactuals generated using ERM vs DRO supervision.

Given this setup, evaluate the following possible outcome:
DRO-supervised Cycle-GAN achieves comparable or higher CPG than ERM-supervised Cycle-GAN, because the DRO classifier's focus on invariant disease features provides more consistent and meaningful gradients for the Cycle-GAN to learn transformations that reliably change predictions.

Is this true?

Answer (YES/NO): YES